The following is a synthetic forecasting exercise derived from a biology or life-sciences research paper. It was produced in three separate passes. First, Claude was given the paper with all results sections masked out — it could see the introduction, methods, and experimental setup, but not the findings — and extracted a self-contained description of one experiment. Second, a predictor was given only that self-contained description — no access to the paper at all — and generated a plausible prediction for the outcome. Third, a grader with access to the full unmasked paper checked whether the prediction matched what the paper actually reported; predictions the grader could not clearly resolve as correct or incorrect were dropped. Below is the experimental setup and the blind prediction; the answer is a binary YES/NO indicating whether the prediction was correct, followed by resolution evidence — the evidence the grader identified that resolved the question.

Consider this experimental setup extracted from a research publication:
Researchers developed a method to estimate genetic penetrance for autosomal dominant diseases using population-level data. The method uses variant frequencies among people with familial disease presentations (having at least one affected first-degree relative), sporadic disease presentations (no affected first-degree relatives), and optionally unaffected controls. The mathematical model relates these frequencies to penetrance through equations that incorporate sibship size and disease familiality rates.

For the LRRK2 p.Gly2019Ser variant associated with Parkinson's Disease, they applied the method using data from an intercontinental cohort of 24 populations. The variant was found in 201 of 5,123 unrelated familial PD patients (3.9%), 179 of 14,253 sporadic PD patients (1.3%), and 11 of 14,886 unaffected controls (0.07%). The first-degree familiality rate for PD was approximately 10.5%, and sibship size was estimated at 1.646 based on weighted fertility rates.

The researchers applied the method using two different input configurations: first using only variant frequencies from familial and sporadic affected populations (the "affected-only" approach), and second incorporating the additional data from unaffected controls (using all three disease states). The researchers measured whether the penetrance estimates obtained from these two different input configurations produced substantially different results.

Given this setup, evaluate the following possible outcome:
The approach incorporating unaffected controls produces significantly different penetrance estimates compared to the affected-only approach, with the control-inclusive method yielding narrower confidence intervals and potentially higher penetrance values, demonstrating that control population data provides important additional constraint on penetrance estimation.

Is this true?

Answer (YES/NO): NO